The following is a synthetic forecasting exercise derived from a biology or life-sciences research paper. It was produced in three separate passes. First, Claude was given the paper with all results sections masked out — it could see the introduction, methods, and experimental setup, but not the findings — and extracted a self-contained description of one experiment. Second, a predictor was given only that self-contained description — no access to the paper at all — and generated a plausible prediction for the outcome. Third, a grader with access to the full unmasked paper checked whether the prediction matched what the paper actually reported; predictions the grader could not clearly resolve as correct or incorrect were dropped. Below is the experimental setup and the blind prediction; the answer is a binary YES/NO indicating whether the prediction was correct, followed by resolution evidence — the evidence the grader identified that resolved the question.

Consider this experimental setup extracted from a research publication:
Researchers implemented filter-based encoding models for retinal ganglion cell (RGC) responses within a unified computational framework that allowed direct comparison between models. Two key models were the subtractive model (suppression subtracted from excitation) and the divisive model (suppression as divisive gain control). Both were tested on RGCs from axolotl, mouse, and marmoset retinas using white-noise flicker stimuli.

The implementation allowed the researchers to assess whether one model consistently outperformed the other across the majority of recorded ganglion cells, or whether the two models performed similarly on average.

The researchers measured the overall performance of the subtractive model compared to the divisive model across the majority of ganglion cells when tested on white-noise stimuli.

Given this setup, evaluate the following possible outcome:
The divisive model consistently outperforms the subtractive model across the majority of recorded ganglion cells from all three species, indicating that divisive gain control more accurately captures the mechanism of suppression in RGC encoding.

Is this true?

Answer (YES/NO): NO